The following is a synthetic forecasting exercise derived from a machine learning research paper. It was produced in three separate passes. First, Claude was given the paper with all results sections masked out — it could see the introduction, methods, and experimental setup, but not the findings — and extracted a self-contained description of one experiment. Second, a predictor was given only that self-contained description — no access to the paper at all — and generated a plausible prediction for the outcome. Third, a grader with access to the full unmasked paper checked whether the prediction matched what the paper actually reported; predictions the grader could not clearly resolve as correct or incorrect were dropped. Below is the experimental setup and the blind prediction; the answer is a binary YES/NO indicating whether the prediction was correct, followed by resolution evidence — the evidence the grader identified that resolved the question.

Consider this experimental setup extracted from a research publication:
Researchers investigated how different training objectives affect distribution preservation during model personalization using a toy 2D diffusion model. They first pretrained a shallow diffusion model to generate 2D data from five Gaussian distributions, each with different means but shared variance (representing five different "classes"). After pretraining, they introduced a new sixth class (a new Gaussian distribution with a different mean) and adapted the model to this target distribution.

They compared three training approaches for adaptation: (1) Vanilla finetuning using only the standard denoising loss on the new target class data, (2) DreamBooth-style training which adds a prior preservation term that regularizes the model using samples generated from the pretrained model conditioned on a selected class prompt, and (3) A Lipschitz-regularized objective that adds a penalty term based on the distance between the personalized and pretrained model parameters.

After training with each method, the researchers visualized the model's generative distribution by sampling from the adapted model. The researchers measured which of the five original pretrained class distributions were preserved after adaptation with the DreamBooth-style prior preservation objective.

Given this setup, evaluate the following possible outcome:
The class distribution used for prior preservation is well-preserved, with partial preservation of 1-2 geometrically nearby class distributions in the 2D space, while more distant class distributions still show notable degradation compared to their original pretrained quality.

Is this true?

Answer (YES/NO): NO